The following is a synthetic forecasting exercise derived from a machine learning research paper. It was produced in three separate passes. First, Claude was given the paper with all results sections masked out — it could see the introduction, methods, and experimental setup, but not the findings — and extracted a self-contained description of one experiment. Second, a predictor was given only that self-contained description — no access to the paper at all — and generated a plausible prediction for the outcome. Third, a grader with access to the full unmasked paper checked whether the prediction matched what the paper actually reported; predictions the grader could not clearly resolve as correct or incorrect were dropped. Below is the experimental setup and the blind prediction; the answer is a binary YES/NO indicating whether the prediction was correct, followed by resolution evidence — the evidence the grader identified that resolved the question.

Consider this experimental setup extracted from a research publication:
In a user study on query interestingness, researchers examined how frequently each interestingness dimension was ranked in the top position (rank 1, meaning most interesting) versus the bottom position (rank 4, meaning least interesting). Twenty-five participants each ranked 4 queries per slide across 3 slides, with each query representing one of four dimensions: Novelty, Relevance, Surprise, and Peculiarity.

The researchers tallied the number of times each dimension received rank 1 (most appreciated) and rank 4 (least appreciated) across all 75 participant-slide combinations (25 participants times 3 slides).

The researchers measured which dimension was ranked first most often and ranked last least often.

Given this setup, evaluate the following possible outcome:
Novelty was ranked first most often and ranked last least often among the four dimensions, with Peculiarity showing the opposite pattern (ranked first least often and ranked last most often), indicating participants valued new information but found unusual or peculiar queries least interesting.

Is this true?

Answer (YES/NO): NO